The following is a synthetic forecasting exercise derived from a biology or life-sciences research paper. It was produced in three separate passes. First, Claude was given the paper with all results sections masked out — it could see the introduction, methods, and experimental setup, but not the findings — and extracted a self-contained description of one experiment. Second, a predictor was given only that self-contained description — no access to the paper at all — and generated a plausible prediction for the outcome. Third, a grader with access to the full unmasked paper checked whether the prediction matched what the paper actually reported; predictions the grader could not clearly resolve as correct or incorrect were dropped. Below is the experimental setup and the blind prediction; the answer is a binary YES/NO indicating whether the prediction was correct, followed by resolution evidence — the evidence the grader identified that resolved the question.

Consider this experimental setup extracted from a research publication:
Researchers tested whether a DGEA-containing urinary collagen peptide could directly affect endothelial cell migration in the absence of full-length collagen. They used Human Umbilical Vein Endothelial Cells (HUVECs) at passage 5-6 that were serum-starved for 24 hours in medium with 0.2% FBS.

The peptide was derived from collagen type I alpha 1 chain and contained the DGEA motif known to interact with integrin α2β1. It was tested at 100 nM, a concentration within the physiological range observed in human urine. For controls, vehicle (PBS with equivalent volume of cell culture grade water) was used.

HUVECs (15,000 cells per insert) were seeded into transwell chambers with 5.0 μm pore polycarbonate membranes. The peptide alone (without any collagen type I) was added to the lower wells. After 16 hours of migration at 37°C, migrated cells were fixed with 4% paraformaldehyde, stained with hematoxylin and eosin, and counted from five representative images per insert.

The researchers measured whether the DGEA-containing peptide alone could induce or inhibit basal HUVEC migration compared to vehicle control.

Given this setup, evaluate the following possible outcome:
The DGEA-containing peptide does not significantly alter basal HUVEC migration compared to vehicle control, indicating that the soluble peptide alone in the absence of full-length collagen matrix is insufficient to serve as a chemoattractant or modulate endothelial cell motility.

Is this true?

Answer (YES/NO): YES